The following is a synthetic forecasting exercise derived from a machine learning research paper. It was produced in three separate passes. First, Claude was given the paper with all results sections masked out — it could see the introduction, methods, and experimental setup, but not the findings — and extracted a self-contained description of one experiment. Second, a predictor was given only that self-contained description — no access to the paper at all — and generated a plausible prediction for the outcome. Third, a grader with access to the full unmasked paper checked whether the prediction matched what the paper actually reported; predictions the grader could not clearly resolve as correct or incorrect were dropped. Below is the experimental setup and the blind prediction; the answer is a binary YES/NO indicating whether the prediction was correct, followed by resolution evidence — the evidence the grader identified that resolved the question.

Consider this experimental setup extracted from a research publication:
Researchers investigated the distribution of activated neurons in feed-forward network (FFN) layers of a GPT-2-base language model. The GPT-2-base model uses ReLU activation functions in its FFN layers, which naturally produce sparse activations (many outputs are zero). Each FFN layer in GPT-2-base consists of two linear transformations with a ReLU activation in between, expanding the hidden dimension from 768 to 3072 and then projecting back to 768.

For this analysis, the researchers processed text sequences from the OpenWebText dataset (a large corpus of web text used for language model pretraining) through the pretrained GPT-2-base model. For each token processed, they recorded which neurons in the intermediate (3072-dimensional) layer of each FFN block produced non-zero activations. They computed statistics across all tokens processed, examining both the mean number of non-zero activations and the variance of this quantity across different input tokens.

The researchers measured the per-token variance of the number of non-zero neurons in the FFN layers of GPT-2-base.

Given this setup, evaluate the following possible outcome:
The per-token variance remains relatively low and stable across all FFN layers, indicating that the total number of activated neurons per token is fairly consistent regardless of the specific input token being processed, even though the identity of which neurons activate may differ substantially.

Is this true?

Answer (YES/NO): NO